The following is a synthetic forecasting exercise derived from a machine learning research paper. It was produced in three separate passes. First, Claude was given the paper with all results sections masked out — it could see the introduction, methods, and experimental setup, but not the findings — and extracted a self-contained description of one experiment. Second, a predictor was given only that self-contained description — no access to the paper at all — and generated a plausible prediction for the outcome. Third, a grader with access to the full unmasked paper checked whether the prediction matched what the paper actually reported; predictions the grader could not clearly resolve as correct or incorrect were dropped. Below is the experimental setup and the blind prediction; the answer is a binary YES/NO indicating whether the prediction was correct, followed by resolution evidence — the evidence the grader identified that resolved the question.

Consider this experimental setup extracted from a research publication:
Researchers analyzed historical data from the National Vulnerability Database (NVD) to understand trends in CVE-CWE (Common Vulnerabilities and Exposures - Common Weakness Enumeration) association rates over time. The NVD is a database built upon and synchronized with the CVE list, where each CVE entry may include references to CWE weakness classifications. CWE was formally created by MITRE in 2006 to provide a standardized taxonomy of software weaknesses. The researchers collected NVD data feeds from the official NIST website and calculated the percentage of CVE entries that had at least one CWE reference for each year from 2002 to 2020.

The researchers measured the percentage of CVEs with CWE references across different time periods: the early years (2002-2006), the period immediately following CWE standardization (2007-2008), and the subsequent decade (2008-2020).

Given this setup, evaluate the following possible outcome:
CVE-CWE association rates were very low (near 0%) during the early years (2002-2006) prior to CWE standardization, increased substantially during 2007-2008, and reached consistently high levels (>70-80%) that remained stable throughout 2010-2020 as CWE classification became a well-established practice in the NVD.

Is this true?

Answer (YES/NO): NO